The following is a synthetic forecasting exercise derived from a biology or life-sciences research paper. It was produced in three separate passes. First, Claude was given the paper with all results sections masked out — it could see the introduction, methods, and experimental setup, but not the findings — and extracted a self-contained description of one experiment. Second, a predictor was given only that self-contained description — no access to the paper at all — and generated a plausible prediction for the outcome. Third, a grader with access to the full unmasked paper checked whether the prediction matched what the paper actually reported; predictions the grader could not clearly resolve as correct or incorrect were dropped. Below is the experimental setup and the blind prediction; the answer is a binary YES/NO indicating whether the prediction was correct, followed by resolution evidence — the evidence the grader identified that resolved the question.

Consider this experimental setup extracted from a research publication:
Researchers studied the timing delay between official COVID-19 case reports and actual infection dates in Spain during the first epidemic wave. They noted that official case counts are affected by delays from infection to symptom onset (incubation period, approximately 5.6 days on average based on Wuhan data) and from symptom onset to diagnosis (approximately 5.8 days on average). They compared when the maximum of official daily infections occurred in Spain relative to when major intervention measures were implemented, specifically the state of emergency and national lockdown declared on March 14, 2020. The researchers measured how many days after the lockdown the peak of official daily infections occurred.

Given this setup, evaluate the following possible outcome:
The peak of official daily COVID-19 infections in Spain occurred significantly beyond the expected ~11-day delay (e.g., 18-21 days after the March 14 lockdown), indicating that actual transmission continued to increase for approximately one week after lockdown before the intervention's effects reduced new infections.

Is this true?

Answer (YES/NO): NO